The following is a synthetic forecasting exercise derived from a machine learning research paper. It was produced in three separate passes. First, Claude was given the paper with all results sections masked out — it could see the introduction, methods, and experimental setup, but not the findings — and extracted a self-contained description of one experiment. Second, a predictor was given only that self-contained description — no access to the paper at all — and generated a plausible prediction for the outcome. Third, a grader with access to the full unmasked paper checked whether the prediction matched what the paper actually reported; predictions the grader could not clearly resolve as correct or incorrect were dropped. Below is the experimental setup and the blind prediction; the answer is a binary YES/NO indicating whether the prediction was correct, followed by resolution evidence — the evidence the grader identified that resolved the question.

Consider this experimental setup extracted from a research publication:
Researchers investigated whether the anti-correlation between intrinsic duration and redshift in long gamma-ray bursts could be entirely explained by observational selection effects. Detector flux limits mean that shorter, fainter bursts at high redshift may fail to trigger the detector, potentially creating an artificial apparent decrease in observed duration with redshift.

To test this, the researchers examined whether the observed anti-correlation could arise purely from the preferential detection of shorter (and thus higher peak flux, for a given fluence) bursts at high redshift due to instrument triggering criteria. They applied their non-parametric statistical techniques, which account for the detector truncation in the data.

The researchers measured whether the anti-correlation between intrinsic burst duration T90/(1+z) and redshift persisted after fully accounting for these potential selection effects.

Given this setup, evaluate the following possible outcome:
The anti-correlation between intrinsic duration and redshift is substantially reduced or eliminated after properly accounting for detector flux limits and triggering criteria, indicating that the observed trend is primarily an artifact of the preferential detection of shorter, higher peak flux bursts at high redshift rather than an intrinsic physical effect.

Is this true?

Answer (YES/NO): NO